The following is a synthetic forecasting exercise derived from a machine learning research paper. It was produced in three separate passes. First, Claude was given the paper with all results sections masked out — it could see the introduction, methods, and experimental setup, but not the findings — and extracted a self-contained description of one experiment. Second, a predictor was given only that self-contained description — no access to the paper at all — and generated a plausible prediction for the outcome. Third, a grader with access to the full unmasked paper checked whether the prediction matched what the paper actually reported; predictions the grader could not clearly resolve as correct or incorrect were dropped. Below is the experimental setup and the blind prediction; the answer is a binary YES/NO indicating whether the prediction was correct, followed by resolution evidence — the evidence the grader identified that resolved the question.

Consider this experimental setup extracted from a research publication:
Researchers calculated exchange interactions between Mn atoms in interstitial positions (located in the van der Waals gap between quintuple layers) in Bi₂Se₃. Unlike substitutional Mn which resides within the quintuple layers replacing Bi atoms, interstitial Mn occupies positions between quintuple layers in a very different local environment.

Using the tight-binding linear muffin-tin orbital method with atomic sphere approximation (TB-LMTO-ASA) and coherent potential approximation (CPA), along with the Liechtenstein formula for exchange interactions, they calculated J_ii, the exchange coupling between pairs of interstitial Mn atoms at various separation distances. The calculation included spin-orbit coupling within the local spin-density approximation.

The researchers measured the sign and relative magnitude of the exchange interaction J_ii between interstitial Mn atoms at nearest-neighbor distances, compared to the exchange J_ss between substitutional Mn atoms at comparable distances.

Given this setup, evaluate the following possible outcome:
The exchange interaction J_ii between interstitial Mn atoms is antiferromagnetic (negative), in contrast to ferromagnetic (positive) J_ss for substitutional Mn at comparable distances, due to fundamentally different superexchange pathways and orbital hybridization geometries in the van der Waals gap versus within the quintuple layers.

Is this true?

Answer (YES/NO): NO